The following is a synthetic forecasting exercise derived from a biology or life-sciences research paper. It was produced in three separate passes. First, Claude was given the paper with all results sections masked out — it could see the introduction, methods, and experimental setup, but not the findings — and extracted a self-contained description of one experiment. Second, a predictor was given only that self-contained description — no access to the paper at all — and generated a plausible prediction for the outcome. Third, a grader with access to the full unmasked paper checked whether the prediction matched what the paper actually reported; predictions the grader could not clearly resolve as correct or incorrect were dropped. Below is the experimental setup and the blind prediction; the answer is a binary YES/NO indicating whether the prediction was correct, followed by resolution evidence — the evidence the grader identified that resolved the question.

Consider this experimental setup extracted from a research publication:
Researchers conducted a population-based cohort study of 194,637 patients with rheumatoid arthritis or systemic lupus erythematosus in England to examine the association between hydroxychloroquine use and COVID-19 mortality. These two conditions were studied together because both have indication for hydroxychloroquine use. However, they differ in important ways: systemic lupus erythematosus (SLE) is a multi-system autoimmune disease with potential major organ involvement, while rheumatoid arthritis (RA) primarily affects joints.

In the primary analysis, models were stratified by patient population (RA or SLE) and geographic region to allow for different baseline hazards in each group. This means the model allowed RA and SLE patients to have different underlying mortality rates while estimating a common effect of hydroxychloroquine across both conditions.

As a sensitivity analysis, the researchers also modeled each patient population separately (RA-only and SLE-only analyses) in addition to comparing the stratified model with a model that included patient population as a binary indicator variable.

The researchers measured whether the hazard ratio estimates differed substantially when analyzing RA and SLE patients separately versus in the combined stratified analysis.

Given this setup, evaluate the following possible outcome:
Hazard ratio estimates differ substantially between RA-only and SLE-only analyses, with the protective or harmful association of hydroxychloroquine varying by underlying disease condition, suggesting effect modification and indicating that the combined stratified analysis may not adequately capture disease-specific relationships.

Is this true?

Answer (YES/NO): NO